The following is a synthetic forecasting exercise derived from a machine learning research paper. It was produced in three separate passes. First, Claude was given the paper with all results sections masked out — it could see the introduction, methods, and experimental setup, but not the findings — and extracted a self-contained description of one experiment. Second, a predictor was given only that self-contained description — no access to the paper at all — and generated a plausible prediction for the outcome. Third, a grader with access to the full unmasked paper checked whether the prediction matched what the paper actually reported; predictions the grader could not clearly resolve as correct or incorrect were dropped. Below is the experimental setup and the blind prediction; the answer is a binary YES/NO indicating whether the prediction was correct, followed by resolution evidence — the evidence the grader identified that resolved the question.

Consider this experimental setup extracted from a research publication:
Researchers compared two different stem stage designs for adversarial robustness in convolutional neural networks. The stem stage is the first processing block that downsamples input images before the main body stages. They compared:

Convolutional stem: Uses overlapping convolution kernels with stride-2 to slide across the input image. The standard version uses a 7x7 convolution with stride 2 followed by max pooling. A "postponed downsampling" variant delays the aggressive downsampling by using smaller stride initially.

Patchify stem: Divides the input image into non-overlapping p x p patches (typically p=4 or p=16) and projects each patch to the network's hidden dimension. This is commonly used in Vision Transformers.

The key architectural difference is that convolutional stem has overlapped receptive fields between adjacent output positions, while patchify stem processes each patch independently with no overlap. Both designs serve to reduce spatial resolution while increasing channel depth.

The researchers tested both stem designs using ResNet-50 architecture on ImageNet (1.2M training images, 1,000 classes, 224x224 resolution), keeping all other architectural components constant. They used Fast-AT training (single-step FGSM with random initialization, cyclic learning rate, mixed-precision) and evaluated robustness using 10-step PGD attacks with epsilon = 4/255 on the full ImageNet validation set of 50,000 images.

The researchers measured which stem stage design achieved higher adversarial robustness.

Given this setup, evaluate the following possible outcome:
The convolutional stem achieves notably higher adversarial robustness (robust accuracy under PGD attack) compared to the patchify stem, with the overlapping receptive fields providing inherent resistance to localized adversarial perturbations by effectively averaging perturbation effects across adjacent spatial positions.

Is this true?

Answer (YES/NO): YES